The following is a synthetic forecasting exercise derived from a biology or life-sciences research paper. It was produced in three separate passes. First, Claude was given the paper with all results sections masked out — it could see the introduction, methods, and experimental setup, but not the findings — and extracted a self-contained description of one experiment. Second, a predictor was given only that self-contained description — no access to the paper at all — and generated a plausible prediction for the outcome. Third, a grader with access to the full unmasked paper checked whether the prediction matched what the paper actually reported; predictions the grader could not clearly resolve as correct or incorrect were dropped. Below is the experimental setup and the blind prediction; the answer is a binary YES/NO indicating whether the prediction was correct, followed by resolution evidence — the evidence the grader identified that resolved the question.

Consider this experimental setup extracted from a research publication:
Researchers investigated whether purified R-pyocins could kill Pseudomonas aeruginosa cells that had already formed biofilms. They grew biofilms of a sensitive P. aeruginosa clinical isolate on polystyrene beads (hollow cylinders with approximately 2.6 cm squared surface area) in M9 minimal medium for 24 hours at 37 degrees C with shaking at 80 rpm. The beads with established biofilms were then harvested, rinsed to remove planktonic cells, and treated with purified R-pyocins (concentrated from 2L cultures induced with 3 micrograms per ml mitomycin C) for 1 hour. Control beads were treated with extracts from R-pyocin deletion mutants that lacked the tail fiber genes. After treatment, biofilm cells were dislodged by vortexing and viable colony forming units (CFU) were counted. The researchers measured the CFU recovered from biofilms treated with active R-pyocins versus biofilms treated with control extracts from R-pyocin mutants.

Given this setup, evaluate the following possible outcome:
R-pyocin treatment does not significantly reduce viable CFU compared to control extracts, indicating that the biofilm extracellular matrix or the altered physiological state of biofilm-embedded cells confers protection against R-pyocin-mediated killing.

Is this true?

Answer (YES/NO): NO